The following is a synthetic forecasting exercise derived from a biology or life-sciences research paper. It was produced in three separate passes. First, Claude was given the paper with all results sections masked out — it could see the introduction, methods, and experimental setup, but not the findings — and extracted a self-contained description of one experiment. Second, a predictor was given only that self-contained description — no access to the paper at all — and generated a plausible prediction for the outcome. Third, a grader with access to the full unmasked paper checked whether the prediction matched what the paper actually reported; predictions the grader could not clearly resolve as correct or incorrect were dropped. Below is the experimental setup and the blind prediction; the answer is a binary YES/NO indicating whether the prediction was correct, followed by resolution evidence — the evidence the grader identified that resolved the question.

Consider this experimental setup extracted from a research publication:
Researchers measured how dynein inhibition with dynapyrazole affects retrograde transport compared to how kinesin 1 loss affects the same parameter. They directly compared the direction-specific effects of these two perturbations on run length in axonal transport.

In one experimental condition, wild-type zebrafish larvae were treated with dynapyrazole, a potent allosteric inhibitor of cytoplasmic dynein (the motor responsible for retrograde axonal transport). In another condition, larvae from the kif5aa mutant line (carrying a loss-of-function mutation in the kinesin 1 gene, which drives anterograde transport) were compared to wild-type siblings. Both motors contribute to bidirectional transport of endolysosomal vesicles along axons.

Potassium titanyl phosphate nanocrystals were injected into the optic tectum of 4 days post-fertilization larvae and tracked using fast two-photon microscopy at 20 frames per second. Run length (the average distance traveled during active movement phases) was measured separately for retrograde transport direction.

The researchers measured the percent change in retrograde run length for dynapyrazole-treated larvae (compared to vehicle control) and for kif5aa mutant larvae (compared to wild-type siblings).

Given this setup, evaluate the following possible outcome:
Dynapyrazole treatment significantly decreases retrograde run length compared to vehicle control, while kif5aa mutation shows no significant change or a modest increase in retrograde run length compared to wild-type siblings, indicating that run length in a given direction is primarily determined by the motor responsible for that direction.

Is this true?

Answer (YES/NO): NO